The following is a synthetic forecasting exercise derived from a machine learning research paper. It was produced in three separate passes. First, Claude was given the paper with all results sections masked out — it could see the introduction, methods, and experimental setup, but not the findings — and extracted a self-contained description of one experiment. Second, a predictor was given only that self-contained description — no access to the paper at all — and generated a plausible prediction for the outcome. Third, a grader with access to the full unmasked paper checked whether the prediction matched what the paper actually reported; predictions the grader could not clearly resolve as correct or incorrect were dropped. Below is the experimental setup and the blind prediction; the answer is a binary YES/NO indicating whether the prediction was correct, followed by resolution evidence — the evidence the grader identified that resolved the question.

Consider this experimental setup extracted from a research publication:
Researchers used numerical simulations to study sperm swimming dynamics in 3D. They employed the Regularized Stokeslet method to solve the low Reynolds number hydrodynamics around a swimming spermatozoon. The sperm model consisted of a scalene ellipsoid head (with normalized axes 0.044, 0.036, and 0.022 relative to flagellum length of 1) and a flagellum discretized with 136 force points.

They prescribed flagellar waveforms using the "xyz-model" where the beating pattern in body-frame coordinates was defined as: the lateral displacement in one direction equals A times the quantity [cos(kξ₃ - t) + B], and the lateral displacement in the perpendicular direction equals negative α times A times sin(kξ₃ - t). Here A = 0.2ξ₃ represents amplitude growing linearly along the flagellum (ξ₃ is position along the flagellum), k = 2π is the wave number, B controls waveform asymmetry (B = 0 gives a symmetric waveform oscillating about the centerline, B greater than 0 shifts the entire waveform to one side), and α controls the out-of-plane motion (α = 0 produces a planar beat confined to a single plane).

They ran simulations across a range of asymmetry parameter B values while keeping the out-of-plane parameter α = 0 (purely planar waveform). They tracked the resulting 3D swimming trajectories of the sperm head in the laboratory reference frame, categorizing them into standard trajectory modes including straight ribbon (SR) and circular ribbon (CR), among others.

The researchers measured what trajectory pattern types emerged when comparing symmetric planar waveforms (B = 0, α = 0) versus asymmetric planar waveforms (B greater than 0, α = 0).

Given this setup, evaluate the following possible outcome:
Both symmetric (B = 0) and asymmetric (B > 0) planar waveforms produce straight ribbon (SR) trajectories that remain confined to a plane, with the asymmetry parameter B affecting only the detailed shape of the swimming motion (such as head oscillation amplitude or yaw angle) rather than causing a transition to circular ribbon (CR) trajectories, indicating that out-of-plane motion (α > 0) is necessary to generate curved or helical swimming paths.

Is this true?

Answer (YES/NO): NO